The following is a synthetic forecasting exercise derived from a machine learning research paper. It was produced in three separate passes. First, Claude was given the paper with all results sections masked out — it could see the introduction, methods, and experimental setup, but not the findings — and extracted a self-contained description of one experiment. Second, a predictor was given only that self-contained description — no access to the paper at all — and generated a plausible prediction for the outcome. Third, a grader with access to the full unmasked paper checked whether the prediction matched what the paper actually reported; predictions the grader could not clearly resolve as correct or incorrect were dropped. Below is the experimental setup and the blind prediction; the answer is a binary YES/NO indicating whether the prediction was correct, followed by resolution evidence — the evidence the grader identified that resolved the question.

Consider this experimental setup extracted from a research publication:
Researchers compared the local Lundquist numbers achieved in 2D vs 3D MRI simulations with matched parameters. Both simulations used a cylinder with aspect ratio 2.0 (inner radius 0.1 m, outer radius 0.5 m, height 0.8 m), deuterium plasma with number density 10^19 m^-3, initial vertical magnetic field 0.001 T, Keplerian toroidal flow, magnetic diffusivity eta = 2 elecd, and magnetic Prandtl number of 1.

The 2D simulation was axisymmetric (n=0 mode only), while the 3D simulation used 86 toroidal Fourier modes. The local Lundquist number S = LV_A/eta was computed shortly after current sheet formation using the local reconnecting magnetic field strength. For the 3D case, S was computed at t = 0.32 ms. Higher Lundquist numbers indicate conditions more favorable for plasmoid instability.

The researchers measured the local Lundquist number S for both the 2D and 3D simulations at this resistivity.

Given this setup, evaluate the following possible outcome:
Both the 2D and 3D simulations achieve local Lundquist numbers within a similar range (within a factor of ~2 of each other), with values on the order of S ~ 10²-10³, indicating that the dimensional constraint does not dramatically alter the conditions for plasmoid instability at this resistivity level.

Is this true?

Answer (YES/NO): YES